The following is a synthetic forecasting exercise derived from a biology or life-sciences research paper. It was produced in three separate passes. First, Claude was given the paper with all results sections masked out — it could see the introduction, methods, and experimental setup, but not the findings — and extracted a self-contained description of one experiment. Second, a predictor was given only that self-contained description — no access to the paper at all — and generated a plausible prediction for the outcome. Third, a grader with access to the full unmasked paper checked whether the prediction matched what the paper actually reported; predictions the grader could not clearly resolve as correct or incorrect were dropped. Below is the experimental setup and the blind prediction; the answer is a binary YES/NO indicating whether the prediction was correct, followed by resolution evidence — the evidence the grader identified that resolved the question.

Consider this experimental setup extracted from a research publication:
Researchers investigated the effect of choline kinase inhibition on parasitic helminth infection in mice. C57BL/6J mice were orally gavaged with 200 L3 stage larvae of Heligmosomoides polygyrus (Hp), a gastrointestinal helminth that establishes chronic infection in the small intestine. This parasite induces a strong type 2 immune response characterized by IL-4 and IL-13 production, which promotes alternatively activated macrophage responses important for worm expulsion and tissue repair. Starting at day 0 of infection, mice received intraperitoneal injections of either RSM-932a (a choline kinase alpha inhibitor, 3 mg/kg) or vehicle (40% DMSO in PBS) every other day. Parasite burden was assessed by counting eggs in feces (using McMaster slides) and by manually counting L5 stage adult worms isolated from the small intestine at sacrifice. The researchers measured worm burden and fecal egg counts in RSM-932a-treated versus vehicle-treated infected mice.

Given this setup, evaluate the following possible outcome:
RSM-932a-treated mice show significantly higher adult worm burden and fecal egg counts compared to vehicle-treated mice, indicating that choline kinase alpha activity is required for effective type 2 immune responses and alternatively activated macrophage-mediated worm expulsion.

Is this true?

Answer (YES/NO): NO